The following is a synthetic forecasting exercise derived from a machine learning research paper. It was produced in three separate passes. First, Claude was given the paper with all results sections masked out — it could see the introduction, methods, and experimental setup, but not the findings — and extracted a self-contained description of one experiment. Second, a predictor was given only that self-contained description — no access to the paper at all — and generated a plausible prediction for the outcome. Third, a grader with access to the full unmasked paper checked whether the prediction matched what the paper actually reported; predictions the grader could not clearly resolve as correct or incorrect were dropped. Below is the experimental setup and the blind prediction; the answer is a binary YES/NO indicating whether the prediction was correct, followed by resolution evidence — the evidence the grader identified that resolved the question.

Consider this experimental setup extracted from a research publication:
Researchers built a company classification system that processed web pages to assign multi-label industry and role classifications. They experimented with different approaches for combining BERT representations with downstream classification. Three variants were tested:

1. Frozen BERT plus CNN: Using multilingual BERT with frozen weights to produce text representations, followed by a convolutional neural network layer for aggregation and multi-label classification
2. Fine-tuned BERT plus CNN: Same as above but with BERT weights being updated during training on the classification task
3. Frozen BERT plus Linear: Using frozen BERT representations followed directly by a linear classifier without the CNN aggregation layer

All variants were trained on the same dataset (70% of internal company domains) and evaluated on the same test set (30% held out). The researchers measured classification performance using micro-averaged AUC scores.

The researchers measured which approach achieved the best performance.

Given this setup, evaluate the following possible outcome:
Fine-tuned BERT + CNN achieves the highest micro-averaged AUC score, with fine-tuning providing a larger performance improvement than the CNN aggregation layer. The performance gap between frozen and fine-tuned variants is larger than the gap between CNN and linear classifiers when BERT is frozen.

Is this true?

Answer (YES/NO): NO